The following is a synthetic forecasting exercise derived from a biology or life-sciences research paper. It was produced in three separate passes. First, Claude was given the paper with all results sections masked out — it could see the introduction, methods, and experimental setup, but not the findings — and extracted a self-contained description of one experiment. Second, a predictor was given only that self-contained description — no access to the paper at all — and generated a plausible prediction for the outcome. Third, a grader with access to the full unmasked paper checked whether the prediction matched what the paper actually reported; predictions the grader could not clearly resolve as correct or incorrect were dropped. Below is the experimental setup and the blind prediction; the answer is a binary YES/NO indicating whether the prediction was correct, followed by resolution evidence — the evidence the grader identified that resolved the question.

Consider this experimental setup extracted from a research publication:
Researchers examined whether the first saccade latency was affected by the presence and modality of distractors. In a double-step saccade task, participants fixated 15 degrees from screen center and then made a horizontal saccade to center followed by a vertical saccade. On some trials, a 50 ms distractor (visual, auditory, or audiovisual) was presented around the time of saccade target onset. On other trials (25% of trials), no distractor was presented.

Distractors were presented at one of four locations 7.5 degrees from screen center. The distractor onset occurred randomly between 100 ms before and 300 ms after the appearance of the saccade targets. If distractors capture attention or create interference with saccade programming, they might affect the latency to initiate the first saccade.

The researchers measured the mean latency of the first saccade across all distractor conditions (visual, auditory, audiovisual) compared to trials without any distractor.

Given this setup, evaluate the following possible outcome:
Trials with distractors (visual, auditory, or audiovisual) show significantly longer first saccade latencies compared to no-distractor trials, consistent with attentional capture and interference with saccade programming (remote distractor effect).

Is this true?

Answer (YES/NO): NO